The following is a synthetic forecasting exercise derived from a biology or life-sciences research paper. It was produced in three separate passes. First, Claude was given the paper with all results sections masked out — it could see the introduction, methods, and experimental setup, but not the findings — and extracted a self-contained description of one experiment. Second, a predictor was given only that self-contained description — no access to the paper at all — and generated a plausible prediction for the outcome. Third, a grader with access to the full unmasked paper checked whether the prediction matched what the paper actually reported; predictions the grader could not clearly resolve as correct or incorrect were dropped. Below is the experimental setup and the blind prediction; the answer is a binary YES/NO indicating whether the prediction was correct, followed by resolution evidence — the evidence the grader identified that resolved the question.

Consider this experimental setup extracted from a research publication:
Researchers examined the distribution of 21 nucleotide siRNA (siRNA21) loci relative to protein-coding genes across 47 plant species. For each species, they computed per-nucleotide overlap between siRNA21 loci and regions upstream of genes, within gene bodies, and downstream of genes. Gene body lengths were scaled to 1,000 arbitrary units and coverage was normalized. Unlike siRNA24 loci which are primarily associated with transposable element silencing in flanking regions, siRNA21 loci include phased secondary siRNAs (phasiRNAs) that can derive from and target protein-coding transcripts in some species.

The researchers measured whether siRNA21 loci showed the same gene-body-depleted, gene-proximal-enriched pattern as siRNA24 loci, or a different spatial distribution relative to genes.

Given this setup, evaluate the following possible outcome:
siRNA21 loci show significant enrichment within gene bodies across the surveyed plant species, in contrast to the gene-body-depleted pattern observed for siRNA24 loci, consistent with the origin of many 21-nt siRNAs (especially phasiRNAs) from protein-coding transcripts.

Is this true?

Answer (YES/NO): YES